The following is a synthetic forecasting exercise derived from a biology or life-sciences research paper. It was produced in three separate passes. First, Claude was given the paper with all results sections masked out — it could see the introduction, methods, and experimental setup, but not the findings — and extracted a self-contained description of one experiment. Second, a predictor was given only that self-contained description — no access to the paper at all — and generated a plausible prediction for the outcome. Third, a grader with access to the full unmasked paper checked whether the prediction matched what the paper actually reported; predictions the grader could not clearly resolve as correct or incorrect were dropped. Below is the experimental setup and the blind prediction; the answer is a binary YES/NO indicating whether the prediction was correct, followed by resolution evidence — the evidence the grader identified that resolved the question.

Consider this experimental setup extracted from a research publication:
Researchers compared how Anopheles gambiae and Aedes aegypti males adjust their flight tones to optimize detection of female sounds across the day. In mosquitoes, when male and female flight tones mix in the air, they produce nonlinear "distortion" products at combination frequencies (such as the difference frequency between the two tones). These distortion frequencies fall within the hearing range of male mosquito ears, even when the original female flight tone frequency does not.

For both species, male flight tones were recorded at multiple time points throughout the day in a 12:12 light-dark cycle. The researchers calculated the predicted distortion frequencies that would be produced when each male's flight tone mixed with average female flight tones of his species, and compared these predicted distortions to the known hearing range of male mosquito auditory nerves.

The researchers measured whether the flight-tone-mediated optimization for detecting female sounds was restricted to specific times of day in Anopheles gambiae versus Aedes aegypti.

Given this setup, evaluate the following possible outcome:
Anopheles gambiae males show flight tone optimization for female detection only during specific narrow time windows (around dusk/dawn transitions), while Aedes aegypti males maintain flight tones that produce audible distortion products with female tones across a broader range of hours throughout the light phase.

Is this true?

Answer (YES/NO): NO